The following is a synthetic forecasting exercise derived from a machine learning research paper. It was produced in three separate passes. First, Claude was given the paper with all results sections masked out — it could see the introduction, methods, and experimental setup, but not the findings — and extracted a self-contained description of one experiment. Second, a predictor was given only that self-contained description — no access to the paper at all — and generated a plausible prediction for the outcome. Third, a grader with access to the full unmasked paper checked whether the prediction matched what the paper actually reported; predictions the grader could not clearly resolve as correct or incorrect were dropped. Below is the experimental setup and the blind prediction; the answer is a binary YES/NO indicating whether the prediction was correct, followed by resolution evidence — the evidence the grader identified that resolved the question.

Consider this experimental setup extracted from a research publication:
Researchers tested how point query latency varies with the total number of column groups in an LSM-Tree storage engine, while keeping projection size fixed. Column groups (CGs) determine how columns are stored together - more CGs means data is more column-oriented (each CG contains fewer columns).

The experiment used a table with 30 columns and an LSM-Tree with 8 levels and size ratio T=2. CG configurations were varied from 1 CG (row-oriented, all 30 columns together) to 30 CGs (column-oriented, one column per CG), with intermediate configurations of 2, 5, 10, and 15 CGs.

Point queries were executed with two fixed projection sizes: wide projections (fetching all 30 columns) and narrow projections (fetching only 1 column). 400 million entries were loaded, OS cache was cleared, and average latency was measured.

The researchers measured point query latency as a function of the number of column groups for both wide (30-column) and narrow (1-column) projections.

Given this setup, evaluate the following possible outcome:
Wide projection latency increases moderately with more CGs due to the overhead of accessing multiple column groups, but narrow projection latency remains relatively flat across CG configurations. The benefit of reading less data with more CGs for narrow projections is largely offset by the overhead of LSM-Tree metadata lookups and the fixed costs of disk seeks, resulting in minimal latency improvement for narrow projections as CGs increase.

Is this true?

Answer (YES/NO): YES